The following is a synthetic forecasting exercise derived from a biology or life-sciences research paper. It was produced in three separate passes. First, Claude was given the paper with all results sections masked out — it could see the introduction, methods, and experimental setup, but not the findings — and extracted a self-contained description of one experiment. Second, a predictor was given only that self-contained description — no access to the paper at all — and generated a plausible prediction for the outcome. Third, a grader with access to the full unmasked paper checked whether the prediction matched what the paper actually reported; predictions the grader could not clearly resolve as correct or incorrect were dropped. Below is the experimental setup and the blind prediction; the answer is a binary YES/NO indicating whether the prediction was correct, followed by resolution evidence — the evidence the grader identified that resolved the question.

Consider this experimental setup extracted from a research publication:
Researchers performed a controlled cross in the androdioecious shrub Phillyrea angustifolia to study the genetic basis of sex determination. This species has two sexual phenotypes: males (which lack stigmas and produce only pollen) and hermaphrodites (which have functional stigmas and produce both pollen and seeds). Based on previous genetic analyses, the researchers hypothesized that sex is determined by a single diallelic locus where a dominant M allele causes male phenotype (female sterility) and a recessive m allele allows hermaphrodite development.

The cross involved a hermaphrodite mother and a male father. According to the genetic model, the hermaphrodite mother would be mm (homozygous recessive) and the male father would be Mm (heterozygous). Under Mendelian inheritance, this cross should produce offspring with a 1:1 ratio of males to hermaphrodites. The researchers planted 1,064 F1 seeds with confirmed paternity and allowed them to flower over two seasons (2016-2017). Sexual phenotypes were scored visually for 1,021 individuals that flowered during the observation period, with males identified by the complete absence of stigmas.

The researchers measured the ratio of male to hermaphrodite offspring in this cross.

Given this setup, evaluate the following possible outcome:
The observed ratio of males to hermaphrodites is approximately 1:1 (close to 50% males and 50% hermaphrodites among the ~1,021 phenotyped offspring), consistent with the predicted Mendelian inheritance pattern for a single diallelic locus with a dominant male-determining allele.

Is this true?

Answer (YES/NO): NO